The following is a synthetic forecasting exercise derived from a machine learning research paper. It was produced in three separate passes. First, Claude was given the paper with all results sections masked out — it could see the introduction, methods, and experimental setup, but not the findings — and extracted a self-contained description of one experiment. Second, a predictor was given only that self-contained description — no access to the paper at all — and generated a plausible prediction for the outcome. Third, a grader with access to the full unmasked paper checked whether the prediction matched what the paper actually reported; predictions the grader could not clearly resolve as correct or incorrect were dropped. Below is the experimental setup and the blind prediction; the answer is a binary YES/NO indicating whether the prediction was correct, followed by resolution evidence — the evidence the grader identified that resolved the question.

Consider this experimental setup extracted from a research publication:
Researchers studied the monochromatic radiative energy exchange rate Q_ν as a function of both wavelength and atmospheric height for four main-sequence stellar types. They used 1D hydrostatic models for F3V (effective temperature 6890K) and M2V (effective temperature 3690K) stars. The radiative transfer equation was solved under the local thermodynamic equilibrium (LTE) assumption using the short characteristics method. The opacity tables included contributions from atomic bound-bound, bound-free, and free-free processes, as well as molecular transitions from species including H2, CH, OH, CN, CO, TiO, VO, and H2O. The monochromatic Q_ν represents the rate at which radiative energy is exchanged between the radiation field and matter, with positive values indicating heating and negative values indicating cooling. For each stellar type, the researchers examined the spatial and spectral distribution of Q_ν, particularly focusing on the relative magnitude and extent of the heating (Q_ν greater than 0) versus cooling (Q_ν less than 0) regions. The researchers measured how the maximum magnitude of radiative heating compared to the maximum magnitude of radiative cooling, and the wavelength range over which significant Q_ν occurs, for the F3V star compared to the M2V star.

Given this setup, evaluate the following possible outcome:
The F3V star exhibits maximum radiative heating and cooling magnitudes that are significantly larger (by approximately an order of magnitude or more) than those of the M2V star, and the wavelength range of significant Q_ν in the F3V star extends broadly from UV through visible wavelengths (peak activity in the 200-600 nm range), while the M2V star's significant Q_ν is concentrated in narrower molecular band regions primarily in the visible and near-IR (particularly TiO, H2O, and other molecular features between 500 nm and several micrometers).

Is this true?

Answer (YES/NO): NO